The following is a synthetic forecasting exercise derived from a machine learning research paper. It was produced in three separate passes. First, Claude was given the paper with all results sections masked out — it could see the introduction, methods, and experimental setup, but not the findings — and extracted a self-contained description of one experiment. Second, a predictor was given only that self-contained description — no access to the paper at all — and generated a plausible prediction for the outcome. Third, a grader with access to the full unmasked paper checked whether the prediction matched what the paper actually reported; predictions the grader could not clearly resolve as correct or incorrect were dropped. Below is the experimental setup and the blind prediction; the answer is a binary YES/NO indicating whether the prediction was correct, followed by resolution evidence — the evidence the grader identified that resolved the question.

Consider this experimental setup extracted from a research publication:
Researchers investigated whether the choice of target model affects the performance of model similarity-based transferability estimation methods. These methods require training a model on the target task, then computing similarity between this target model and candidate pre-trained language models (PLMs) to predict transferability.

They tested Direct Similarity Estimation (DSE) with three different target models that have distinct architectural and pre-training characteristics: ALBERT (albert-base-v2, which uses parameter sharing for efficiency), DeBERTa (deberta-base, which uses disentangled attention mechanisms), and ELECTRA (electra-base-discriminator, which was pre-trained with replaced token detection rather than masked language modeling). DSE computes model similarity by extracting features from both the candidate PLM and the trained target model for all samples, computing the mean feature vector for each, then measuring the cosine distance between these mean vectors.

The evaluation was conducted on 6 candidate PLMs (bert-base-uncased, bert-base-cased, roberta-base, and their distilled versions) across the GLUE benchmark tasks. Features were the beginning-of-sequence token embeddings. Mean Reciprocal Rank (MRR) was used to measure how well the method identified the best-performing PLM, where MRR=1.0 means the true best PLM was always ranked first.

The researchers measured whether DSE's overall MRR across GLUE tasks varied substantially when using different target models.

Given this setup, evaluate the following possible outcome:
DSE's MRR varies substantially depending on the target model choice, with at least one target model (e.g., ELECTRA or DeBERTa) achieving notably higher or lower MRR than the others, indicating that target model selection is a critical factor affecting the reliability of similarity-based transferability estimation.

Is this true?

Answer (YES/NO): NO